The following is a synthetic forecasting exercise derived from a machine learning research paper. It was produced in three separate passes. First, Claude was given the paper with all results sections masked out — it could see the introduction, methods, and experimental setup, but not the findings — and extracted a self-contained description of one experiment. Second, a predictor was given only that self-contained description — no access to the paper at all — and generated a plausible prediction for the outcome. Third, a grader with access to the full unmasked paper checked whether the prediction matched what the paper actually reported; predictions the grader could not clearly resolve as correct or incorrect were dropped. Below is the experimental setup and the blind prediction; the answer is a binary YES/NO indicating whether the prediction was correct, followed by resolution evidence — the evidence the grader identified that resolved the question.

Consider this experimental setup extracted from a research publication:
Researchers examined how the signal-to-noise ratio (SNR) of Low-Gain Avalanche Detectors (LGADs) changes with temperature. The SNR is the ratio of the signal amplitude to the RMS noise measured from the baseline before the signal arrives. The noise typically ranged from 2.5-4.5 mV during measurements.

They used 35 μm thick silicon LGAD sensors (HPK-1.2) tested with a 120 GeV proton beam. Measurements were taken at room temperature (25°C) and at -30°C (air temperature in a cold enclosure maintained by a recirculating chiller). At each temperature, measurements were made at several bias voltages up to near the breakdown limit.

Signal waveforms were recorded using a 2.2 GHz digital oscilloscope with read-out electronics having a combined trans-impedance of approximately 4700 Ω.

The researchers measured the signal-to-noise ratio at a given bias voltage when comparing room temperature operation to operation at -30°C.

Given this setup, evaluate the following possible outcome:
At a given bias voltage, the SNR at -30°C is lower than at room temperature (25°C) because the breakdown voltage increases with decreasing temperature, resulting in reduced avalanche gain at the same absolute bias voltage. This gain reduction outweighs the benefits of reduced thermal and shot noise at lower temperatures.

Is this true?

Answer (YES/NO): NO